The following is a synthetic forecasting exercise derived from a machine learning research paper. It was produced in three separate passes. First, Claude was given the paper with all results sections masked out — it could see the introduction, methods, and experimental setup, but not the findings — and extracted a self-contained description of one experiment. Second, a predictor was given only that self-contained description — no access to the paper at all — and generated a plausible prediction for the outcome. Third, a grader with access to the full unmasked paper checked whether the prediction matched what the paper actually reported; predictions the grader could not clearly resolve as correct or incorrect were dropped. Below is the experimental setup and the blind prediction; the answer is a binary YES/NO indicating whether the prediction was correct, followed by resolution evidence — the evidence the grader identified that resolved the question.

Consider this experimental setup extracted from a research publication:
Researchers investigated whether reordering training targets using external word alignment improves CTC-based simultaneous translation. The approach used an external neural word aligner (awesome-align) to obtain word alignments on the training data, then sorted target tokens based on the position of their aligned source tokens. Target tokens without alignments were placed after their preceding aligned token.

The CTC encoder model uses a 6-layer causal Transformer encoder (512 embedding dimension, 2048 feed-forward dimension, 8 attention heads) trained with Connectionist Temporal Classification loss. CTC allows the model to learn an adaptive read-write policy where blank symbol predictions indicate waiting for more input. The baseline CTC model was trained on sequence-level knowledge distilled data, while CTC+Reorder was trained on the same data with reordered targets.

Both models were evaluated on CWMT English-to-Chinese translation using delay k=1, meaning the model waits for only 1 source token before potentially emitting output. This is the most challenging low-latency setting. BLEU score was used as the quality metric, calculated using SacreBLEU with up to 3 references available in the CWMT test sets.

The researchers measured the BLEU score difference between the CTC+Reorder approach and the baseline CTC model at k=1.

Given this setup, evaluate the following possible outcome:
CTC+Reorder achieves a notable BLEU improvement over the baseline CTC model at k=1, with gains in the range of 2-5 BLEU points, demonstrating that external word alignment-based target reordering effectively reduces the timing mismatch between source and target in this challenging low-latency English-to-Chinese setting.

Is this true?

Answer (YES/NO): NO